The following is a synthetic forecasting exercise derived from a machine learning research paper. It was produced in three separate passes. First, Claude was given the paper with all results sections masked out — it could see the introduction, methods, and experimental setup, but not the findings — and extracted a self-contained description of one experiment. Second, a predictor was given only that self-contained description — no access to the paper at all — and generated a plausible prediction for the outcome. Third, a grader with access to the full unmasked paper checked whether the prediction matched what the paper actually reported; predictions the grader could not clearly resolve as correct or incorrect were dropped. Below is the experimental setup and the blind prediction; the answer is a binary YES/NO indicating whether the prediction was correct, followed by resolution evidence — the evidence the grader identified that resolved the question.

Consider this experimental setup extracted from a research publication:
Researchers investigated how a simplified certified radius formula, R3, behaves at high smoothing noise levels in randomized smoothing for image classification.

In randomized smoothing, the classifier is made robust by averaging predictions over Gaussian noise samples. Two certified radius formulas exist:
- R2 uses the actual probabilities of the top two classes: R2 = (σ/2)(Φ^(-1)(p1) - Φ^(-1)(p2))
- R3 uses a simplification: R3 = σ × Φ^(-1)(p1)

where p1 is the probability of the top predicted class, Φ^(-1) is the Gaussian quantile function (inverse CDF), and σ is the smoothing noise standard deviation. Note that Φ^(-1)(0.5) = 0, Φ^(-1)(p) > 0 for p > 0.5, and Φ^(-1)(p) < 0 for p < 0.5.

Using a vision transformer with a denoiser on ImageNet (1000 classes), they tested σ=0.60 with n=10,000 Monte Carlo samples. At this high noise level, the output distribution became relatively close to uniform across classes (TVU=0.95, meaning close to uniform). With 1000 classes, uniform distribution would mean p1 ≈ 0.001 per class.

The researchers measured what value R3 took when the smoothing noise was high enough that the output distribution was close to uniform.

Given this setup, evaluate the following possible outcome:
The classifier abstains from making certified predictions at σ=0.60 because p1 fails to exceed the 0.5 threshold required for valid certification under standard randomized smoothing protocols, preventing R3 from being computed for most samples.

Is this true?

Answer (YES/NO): NO